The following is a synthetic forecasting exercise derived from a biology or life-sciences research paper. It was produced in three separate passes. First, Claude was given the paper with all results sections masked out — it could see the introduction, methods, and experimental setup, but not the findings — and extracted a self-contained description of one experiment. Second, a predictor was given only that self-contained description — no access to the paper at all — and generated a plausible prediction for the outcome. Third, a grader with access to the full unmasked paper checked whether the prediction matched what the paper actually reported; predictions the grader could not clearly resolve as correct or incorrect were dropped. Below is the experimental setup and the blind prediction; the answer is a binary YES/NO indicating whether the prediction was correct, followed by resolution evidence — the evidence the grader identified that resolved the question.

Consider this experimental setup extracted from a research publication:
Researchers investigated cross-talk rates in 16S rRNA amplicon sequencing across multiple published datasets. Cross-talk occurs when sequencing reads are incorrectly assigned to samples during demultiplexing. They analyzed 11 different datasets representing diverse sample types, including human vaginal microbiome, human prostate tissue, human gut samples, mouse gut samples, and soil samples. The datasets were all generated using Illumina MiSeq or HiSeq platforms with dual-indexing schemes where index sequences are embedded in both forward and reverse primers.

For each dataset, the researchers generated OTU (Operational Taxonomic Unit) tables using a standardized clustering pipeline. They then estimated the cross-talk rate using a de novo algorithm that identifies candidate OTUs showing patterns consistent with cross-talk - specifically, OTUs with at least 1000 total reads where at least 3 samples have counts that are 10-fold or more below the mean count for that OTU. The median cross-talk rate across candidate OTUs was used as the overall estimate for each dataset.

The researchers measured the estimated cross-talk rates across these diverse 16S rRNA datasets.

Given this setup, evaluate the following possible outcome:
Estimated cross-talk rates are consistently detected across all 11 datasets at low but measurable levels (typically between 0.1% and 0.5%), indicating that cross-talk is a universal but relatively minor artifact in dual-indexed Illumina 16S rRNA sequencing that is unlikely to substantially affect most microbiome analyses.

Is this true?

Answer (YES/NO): NO